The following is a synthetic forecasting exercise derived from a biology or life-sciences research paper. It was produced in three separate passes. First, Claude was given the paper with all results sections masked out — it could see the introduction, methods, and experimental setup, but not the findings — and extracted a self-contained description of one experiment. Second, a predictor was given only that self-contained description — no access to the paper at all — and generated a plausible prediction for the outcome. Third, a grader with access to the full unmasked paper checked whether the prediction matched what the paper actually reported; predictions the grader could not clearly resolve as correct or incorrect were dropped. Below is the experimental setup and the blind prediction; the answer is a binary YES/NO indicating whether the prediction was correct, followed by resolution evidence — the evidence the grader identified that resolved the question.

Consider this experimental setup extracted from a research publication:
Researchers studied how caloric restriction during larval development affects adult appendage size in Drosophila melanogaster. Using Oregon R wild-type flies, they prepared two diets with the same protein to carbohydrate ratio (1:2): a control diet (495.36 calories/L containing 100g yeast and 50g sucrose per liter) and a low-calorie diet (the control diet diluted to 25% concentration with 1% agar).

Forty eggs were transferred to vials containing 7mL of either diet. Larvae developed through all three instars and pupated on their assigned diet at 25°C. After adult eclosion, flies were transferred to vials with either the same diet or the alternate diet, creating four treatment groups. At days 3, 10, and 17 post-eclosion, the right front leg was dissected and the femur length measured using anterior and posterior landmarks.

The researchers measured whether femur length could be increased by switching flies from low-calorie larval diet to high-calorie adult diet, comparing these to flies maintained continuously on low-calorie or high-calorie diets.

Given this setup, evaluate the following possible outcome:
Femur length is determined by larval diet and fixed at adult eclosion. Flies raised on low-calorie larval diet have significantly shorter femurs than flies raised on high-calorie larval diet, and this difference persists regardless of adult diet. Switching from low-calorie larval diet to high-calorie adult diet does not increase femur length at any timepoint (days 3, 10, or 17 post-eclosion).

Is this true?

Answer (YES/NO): NO